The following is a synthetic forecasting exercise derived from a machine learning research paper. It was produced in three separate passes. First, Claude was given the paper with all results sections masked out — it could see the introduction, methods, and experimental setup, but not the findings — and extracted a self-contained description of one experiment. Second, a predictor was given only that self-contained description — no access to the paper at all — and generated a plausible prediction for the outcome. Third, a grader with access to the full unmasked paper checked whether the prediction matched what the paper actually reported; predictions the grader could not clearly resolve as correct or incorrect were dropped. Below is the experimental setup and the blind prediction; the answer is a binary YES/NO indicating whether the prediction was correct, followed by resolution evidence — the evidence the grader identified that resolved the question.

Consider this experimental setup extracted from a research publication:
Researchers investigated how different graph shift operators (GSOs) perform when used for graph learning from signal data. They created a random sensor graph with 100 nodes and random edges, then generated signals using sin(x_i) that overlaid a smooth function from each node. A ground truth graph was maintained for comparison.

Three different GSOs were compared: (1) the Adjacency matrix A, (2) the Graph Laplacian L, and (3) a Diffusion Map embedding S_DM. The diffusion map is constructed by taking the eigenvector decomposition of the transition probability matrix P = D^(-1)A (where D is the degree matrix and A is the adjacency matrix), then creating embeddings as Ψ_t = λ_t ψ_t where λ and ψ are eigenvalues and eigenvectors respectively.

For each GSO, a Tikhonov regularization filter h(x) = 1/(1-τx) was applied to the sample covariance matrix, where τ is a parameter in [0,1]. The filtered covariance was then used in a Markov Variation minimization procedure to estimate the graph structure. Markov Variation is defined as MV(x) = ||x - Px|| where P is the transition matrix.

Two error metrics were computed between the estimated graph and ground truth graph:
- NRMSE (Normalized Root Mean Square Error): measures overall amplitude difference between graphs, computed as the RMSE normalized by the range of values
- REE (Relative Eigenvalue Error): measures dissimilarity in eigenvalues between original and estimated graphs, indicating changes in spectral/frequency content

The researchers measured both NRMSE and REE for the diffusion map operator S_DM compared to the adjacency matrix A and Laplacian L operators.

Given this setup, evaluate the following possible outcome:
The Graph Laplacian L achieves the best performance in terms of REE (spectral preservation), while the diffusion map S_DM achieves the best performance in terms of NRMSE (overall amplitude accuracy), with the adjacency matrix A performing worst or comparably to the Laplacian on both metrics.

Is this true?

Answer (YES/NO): NO